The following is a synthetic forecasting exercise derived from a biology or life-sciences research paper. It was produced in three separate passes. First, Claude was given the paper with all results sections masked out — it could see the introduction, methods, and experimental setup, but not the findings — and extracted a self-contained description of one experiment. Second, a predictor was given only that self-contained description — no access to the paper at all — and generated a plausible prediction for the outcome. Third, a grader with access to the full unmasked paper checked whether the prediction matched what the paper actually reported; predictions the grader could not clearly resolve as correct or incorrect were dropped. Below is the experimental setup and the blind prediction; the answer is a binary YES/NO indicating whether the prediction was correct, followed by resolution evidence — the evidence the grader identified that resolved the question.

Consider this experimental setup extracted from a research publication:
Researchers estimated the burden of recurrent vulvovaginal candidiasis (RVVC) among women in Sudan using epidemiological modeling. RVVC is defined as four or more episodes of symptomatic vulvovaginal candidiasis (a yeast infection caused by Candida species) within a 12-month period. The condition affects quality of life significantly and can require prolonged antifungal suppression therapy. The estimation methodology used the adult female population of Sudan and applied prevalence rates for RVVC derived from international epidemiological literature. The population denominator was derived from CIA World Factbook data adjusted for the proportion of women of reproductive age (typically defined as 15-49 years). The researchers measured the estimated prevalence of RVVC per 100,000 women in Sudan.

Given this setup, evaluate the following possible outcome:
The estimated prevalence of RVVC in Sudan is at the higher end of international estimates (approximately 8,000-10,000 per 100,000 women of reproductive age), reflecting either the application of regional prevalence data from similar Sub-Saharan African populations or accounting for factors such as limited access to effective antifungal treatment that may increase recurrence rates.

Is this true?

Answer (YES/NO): NO